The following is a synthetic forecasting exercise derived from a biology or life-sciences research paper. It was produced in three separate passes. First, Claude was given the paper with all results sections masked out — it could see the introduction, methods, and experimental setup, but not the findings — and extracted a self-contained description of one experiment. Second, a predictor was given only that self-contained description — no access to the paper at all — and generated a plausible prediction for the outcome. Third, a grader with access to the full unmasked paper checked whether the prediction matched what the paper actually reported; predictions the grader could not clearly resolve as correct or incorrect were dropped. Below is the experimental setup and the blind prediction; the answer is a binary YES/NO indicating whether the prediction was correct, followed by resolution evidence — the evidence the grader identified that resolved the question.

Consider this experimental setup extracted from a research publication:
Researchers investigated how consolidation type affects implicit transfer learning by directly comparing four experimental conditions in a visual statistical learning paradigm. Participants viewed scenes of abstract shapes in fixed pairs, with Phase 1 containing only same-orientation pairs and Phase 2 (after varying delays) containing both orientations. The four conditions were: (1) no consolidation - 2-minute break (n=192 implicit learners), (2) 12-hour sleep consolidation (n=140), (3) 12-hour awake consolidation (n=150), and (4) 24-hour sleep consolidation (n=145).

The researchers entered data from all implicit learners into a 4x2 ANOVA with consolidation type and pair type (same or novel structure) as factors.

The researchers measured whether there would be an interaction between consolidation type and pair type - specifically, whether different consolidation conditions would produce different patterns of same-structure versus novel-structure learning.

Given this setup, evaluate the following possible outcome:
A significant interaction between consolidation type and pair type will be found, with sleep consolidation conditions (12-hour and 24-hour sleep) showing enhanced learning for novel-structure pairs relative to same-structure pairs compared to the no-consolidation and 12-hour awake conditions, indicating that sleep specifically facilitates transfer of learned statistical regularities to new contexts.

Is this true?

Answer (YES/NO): NO